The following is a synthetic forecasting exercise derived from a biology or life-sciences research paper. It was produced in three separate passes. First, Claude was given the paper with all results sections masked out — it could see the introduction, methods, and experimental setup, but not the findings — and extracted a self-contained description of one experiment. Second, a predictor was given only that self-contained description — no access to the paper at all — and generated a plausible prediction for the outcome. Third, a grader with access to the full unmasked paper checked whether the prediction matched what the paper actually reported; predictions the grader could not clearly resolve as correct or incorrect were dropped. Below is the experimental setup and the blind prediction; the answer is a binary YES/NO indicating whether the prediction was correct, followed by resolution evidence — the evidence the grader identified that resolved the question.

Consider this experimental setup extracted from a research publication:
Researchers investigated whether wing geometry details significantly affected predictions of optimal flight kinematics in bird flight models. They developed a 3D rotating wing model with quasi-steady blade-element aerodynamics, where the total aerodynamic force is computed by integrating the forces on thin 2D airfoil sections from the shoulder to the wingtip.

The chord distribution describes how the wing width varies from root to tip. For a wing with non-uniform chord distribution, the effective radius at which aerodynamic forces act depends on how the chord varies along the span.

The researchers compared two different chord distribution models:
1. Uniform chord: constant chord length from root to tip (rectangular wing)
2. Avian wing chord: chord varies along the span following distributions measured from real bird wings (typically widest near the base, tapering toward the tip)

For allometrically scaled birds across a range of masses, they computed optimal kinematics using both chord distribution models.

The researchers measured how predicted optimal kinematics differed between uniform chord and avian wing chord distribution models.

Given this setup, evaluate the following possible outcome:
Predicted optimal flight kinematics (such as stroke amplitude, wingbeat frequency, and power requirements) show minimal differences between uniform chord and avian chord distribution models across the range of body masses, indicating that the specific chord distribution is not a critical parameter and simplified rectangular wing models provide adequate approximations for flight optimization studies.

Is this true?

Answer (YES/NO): YES